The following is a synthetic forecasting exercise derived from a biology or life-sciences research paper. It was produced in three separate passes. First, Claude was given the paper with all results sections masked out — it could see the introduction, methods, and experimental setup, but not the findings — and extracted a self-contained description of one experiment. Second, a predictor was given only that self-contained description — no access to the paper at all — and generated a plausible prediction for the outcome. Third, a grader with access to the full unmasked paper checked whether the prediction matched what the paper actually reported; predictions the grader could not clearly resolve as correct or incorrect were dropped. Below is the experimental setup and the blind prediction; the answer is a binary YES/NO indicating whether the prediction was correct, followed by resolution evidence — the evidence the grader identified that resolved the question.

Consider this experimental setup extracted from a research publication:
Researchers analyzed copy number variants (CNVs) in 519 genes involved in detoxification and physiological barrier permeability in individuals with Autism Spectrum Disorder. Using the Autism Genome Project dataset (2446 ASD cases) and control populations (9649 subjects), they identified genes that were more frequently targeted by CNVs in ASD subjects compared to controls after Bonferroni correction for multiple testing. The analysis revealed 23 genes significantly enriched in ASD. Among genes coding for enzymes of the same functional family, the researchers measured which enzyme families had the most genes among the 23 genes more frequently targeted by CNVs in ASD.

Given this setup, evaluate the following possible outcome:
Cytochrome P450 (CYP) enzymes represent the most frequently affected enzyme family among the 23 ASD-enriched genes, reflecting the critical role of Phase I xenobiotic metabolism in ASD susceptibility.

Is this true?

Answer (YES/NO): NO